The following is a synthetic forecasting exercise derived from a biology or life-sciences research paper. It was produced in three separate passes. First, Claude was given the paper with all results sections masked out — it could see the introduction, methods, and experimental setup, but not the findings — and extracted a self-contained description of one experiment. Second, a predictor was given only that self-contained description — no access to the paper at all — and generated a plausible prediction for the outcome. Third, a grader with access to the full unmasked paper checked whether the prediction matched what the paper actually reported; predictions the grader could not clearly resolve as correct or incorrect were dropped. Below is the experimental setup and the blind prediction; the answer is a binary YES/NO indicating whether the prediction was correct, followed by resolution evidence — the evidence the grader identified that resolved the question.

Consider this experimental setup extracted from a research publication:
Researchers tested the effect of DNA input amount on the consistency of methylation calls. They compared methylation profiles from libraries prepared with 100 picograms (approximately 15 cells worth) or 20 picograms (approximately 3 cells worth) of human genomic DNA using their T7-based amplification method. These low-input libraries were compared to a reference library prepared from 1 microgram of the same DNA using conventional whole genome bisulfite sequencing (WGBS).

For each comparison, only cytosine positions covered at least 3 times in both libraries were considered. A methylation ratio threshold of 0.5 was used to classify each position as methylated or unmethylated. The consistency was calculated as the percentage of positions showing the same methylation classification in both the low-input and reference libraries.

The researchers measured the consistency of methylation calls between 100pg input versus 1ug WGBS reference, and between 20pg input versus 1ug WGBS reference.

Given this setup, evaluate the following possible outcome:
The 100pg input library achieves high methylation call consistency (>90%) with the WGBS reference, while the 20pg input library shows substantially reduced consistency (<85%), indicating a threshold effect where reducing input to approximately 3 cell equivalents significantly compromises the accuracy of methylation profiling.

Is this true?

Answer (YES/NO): NO